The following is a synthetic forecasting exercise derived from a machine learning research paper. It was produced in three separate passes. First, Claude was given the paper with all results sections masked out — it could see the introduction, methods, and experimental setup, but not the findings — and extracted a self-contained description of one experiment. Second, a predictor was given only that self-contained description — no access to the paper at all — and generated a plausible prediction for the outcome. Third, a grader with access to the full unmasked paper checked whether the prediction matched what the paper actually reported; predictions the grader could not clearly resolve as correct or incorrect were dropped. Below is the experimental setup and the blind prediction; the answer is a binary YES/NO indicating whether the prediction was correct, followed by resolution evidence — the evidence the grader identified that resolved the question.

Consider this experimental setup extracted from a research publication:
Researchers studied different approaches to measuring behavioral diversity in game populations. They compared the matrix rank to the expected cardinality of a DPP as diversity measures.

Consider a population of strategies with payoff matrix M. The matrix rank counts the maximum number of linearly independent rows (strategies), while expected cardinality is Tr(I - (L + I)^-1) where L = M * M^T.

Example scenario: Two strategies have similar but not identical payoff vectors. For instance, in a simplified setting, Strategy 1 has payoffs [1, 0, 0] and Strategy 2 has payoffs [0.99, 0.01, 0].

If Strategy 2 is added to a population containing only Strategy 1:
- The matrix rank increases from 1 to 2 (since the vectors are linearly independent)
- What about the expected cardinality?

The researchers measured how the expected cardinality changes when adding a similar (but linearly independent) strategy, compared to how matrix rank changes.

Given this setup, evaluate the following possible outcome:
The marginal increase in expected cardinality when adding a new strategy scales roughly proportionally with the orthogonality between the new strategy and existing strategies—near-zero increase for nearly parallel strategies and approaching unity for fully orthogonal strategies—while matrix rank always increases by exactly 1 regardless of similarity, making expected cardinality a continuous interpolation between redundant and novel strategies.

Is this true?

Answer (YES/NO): NO